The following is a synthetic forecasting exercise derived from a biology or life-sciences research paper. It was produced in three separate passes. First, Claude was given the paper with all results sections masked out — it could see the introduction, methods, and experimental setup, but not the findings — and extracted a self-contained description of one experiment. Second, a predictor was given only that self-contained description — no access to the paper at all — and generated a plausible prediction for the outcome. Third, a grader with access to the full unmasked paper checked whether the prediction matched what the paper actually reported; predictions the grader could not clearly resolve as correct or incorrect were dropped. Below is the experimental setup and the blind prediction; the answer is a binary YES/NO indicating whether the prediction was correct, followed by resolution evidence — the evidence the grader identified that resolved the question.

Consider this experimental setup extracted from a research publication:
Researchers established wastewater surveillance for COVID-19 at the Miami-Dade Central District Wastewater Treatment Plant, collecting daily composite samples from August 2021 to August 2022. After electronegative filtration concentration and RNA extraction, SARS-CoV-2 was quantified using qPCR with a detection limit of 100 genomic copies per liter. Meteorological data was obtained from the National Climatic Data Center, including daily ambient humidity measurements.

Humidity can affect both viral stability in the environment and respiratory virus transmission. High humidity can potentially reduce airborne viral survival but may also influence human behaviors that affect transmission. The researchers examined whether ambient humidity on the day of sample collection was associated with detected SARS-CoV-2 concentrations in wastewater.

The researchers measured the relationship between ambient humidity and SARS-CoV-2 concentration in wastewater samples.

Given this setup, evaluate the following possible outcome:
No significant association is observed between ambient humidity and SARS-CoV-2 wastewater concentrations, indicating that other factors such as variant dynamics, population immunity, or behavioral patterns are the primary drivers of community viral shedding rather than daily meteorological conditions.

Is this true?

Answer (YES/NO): NO